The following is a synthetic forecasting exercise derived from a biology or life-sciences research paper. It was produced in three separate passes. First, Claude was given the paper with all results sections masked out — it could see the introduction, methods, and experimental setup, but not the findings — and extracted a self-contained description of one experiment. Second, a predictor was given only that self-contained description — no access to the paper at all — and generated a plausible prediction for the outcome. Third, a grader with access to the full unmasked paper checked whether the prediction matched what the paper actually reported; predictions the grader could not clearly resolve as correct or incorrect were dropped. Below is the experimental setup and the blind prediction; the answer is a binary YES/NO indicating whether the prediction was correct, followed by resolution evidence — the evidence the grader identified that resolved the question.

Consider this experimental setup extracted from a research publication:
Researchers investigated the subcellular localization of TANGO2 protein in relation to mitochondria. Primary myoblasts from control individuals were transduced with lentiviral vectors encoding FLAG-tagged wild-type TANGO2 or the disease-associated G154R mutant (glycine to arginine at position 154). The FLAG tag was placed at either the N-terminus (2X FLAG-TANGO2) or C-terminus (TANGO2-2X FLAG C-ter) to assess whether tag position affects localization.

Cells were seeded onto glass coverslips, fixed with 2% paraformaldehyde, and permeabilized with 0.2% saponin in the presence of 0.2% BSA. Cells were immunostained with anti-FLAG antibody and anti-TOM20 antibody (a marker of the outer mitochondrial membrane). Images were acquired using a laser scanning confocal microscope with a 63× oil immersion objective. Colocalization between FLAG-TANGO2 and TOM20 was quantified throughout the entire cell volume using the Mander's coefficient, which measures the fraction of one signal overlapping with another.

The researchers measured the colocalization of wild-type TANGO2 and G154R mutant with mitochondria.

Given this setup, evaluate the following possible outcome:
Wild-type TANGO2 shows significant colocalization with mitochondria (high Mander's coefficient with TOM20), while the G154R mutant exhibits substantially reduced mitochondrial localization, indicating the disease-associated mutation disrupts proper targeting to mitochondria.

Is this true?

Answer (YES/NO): NO